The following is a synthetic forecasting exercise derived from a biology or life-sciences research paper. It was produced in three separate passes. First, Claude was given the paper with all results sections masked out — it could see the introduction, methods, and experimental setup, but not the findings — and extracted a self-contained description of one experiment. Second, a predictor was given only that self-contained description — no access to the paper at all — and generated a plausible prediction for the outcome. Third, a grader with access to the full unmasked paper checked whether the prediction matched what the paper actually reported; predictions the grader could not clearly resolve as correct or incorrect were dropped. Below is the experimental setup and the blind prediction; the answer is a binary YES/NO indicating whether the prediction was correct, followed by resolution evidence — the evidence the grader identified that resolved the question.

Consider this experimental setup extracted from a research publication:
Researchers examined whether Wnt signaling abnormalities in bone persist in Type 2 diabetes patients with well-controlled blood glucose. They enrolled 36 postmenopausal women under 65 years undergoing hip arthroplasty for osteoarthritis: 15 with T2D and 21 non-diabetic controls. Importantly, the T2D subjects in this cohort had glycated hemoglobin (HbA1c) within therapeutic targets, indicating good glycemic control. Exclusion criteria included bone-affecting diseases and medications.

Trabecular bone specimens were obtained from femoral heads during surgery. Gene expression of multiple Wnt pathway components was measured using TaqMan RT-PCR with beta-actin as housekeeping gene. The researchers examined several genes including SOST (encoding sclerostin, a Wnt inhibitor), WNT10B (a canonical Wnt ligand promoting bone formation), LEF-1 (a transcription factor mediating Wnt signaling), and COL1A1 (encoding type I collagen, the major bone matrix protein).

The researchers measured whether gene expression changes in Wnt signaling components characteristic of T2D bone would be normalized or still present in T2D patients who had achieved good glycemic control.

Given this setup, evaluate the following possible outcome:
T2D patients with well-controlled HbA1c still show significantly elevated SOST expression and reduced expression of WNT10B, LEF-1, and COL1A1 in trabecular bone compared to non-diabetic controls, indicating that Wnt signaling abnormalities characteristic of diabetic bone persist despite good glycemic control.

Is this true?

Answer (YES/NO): YES